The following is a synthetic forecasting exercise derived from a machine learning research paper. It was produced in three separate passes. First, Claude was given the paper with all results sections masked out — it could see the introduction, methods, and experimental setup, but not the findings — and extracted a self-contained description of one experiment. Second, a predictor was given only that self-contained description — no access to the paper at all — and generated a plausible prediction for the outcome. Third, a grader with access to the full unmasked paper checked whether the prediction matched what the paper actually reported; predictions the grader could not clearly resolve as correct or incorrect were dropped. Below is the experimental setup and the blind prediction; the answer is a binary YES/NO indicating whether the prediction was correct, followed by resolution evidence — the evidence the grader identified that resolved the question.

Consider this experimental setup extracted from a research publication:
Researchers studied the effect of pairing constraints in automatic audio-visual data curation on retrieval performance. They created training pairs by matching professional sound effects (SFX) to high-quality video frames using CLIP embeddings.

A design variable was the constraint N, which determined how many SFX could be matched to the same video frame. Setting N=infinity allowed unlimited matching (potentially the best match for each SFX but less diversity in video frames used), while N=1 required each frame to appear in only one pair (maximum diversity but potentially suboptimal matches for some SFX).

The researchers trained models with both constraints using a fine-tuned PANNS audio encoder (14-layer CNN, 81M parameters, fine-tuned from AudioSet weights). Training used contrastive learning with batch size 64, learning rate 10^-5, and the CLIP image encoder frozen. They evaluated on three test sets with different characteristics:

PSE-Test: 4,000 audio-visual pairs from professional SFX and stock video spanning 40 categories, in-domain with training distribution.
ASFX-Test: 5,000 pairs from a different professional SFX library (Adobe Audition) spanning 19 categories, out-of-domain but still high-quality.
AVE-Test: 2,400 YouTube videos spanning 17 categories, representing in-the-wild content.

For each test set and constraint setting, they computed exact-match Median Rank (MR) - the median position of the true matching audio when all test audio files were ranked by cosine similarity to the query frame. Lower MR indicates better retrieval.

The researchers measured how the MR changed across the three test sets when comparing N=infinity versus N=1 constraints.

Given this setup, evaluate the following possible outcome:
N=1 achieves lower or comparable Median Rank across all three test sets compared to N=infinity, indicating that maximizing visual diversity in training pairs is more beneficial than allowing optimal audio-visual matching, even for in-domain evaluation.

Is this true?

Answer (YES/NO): NO